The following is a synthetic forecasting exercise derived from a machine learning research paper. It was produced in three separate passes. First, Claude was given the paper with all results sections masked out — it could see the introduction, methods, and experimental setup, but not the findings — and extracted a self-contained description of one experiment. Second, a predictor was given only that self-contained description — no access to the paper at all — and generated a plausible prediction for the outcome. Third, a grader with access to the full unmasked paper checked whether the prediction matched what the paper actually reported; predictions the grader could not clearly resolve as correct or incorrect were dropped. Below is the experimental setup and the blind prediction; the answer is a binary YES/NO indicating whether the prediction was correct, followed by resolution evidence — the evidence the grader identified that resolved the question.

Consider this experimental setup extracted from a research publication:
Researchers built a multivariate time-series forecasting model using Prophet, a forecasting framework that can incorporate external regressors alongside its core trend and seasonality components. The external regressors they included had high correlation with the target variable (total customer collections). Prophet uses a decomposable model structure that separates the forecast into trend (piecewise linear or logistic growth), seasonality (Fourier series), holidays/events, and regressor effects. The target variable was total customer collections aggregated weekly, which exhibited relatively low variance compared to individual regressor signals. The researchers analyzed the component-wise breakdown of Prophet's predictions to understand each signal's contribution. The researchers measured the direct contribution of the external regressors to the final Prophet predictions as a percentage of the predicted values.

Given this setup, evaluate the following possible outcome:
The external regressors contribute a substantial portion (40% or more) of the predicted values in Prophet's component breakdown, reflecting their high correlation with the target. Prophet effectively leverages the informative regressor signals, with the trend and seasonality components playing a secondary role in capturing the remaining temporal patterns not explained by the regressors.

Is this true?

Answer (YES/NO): NO